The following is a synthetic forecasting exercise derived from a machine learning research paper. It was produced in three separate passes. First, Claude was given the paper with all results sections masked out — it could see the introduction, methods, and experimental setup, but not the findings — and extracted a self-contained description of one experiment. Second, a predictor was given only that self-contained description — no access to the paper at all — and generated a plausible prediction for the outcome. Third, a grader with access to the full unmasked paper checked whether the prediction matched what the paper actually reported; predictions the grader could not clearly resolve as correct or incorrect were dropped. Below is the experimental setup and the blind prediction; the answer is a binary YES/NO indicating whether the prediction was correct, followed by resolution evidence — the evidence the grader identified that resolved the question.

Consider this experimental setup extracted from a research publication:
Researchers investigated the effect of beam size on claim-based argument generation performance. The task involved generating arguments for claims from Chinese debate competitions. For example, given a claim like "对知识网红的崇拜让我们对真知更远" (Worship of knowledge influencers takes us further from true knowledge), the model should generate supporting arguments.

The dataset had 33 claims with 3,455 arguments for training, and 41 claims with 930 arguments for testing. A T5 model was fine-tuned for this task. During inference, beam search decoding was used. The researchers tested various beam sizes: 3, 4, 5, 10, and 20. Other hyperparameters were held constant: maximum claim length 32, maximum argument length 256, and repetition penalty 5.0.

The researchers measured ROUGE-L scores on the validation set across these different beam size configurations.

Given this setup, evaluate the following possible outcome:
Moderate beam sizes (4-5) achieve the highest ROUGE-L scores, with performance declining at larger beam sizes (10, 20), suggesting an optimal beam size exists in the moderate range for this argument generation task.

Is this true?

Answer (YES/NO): NO